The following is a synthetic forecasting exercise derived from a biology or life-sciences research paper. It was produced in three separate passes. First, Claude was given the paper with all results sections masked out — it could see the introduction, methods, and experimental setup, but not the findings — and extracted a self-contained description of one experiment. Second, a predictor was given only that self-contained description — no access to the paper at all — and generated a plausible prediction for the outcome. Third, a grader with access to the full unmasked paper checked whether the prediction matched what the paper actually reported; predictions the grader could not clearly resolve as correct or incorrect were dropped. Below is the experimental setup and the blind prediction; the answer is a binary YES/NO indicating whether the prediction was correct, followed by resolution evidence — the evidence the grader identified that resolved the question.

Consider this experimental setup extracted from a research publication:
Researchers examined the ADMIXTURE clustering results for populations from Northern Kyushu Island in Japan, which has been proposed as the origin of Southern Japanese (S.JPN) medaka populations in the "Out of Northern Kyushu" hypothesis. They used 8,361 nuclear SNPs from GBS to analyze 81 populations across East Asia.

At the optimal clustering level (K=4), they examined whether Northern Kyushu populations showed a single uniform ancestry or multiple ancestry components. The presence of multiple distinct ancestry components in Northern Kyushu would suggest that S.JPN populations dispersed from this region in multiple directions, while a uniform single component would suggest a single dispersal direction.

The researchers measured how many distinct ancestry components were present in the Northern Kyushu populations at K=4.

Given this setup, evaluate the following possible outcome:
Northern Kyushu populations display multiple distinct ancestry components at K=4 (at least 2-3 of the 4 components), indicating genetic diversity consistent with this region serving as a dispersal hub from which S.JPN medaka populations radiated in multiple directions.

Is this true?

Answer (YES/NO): YES